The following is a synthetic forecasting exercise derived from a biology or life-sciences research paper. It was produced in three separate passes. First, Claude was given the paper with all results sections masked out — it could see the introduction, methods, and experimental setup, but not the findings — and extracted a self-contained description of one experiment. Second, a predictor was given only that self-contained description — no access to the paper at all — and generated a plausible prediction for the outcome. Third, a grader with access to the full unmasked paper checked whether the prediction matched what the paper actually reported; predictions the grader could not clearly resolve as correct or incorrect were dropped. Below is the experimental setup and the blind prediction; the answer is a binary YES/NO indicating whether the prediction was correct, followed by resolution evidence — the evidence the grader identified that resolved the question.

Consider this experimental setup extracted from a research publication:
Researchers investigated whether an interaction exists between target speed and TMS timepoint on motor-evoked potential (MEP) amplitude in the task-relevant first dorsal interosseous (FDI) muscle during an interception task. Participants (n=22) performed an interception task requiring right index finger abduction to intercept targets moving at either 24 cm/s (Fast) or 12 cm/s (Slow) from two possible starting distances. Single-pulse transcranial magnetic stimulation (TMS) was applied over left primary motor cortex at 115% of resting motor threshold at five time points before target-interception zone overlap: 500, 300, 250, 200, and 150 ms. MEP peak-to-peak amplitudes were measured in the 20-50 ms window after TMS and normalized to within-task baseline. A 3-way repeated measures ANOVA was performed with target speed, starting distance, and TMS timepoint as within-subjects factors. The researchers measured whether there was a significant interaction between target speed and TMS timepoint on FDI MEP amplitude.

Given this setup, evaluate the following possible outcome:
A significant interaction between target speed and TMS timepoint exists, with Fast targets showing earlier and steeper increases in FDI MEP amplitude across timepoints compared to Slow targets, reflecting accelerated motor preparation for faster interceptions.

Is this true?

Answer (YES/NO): YES